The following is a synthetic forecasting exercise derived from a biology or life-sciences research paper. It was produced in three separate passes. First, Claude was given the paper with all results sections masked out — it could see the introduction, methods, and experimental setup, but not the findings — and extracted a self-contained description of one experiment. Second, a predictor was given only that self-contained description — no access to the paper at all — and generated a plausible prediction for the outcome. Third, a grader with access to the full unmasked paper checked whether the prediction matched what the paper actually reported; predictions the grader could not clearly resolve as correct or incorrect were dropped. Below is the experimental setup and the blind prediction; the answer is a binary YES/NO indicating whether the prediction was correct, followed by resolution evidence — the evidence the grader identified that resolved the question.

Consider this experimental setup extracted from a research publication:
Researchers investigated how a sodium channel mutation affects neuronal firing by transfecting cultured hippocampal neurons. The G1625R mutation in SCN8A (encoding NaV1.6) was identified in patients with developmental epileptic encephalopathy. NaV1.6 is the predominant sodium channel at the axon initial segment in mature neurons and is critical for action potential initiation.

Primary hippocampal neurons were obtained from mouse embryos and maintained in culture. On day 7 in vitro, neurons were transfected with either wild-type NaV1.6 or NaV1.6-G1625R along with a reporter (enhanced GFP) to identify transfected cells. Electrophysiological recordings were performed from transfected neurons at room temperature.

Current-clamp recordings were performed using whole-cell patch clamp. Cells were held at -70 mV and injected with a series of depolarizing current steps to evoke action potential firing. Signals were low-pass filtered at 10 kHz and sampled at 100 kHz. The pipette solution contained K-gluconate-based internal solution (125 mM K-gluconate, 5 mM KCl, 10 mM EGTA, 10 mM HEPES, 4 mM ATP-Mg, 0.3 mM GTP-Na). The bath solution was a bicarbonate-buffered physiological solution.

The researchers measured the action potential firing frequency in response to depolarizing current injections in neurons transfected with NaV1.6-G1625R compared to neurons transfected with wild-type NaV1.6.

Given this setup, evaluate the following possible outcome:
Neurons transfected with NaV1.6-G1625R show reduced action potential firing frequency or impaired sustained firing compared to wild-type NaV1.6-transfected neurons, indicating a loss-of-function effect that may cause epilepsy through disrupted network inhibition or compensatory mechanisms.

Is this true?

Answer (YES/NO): NO